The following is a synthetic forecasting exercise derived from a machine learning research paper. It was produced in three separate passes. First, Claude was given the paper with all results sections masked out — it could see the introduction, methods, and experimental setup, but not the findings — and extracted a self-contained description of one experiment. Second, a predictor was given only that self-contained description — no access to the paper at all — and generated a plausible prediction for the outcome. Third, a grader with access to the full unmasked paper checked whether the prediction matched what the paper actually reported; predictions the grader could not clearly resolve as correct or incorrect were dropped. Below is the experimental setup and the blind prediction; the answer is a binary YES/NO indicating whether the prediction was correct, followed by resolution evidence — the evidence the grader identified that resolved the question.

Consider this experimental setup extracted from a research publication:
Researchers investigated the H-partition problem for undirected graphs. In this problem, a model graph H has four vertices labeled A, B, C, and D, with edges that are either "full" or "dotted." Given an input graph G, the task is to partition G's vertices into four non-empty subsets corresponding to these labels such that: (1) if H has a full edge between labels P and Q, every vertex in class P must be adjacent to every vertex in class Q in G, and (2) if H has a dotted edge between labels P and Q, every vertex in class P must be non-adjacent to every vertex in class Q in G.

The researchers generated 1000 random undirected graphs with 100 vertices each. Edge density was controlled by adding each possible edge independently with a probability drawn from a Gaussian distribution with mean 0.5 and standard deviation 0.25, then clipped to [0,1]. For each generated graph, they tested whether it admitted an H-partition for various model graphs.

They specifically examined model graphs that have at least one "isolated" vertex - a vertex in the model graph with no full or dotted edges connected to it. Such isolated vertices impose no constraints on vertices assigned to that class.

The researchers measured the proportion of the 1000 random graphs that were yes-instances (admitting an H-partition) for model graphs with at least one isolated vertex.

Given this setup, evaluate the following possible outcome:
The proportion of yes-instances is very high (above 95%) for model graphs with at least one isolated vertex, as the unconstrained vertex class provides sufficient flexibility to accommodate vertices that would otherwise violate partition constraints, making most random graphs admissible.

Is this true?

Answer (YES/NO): YES